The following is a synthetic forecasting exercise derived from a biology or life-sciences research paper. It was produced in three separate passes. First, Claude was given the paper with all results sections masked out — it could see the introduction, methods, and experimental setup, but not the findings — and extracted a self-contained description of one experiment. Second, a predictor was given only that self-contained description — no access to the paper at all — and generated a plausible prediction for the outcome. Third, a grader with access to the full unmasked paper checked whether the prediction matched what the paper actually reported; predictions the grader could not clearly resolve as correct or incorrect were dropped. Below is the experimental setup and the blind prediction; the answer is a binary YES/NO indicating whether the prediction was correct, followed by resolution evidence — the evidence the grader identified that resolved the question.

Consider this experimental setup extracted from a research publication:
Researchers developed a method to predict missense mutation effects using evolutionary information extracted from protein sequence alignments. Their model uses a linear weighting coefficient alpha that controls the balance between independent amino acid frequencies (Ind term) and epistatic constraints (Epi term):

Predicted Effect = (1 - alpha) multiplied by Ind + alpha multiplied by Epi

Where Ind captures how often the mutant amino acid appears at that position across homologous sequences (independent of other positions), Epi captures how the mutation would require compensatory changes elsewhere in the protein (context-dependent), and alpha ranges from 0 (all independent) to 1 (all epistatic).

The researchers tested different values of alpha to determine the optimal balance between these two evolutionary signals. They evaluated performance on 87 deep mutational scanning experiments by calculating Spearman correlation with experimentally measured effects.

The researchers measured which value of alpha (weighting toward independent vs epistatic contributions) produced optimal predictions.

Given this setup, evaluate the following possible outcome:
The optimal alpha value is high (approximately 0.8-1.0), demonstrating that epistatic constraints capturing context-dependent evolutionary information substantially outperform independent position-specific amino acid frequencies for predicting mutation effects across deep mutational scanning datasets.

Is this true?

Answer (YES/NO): NO